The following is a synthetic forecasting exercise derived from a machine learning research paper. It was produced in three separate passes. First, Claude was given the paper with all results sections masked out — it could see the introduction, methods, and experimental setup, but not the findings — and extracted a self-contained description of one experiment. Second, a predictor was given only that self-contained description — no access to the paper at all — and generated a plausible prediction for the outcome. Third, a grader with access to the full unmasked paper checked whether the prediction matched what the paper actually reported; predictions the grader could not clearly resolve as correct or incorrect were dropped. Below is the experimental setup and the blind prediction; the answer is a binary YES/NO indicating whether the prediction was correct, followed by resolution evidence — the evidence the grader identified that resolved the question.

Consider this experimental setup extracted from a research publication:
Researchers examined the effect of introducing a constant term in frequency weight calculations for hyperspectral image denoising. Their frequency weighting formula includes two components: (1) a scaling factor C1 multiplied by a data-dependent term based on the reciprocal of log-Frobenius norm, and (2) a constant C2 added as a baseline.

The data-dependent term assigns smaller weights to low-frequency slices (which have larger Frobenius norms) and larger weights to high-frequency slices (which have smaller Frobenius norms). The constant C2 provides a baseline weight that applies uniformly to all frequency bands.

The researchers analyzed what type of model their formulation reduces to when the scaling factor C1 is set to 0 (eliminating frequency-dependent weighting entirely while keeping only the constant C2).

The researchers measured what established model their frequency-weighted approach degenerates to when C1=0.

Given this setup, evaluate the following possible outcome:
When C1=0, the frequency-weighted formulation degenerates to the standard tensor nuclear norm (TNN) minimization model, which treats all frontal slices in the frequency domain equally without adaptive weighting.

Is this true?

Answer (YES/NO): YES